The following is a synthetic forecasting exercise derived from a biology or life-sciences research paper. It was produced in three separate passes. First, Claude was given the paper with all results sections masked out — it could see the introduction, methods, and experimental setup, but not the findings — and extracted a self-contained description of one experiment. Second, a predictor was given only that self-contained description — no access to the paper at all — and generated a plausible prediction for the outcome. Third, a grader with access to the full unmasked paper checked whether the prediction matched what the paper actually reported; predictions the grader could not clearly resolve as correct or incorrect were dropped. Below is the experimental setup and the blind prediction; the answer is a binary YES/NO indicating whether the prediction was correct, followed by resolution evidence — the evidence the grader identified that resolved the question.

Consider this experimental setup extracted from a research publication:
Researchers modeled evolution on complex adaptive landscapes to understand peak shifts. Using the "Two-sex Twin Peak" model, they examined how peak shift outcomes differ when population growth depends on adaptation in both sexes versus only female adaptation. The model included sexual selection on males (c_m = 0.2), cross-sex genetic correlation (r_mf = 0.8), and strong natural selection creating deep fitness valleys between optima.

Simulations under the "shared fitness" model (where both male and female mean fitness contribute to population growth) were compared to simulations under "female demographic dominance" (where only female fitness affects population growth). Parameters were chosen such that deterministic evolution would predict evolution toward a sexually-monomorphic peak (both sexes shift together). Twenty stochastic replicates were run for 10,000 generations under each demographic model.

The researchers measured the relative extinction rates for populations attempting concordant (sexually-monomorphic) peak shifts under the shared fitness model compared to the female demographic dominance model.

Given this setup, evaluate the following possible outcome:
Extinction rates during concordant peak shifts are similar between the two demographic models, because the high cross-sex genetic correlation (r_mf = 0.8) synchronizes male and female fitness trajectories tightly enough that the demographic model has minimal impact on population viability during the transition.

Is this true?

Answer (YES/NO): NO